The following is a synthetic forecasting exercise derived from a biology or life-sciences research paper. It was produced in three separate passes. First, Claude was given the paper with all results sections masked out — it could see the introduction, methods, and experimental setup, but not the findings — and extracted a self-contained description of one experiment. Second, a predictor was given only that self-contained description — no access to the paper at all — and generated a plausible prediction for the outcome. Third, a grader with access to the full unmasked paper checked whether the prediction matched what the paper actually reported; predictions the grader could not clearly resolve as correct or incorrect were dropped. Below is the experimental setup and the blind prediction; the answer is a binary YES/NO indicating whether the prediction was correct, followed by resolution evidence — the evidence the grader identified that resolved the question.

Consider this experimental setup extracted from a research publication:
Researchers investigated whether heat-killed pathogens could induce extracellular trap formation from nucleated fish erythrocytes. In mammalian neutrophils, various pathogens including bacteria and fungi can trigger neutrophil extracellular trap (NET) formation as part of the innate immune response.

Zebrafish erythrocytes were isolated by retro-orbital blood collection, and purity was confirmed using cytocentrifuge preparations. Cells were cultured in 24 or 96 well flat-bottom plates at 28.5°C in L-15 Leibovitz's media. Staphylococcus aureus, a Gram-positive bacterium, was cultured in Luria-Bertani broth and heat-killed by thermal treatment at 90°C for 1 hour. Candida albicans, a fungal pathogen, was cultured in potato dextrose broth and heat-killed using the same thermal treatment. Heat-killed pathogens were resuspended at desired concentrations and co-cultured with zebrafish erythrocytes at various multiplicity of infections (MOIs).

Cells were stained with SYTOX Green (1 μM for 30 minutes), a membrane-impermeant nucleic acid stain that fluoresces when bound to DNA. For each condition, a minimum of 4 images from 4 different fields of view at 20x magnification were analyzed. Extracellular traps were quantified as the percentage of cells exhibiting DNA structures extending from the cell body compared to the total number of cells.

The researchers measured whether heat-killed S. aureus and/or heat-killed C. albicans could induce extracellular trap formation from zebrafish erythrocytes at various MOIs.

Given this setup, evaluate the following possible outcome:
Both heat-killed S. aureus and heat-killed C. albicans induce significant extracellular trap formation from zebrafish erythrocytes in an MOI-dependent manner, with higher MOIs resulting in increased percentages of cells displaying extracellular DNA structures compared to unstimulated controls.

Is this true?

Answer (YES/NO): NO